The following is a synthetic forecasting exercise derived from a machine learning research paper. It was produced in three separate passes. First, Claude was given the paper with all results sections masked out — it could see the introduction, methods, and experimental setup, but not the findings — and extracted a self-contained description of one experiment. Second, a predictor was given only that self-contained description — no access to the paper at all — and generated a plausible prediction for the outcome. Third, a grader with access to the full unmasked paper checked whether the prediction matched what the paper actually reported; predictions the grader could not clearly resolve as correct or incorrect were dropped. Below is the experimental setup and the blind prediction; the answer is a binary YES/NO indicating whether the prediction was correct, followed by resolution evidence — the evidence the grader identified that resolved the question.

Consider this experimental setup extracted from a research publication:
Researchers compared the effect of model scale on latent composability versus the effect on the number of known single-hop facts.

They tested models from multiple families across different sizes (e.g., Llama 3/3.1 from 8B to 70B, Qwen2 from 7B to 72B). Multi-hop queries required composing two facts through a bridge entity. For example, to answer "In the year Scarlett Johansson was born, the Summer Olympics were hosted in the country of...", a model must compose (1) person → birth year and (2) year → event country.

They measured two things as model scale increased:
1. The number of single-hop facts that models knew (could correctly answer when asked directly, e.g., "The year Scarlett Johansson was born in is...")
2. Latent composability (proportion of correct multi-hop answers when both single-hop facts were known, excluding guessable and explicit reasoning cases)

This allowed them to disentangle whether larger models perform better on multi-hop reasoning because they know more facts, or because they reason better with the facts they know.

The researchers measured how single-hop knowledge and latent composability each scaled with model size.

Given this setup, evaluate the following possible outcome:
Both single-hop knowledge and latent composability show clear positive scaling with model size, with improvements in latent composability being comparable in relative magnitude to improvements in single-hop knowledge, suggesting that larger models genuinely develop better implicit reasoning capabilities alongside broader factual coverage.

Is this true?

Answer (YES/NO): NO